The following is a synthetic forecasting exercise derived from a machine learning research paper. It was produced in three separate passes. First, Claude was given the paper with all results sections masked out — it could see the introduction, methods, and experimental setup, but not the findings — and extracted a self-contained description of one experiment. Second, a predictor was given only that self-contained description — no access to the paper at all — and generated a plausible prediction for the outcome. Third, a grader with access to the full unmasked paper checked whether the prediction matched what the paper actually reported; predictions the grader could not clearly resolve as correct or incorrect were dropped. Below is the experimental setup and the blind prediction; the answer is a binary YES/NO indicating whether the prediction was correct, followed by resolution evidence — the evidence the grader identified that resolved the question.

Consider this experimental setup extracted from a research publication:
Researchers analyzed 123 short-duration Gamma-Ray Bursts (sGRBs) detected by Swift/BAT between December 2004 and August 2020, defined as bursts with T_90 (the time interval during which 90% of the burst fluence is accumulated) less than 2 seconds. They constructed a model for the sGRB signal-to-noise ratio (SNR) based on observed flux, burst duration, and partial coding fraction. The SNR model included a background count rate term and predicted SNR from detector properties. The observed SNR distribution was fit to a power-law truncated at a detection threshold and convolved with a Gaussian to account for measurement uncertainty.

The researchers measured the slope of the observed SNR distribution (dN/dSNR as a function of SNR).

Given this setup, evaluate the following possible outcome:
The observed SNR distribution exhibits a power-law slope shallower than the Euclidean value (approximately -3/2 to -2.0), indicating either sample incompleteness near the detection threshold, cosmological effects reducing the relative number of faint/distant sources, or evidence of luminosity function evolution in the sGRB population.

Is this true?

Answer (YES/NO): NO